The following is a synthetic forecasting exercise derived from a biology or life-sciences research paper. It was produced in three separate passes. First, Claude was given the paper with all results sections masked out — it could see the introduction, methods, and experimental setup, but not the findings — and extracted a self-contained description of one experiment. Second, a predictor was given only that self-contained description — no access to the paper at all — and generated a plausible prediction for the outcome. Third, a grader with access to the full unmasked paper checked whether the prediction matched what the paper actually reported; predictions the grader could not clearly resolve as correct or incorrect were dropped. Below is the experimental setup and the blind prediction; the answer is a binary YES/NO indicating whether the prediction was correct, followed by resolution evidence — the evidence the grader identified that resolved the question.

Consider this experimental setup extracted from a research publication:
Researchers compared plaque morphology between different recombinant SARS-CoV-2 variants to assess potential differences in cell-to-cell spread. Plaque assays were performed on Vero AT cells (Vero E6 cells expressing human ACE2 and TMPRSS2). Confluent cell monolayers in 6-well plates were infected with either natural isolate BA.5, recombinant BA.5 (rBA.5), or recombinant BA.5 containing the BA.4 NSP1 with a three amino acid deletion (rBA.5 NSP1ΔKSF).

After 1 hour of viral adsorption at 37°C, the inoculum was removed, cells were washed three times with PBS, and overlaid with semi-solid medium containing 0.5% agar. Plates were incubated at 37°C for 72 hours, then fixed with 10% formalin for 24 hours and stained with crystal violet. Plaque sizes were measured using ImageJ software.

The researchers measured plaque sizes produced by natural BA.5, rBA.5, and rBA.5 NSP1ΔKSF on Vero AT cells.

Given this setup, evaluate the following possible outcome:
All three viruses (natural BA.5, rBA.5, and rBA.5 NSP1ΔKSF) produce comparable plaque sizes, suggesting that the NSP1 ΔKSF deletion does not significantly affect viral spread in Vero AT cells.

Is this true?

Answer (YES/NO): NO